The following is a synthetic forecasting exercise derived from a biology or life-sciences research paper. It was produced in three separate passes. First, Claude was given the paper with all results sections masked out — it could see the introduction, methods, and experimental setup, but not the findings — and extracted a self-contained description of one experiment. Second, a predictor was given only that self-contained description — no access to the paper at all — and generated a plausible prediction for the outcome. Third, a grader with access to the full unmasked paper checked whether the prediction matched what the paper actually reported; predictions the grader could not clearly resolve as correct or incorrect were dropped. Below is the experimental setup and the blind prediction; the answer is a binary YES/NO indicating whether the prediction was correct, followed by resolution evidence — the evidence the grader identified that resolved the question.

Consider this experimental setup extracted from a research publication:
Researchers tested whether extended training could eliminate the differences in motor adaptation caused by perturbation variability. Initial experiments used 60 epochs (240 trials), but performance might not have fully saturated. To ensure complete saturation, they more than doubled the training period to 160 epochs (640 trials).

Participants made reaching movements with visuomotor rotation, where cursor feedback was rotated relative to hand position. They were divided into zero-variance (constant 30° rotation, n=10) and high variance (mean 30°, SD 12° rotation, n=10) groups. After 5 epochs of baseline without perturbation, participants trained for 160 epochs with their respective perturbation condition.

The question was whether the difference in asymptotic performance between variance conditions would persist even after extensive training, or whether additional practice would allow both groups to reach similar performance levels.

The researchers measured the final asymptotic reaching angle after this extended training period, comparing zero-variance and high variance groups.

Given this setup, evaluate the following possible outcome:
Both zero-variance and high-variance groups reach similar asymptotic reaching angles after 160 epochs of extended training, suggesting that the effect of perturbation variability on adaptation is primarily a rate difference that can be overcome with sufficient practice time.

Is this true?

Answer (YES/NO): NO